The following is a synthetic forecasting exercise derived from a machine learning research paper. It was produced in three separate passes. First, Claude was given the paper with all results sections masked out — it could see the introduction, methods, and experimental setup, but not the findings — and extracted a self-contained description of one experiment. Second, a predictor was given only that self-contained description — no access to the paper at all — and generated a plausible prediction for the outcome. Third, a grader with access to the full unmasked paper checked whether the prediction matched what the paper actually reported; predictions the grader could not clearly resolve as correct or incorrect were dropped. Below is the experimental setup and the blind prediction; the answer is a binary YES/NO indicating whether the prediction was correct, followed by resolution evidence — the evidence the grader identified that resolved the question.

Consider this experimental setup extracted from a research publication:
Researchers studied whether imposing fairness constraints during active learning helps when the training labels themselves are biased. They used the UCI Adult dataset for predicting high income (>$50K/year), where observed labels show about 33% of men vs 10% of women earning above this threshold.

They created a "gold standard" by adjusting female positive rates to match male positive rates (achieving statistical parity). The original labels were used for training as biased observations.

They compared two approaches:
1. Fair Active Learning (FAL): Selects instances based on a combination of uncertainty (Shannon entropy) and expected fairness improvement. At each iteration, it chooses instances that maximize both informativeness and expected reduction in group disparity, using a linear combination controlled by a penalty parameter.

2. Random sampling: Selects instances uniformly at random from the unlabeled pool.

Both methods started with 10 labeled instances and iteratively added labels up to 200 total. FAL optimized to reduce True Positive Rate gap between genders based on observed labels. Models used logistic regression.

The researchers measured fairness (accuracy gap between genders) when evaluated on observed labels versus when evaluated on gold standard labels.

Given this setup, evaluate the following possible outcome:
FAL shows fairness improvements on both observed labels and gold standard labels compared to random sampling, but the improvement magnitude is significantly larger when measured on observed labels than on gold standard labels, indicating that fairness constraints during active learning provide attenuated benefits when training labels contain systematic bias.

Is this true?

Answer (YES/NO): NO